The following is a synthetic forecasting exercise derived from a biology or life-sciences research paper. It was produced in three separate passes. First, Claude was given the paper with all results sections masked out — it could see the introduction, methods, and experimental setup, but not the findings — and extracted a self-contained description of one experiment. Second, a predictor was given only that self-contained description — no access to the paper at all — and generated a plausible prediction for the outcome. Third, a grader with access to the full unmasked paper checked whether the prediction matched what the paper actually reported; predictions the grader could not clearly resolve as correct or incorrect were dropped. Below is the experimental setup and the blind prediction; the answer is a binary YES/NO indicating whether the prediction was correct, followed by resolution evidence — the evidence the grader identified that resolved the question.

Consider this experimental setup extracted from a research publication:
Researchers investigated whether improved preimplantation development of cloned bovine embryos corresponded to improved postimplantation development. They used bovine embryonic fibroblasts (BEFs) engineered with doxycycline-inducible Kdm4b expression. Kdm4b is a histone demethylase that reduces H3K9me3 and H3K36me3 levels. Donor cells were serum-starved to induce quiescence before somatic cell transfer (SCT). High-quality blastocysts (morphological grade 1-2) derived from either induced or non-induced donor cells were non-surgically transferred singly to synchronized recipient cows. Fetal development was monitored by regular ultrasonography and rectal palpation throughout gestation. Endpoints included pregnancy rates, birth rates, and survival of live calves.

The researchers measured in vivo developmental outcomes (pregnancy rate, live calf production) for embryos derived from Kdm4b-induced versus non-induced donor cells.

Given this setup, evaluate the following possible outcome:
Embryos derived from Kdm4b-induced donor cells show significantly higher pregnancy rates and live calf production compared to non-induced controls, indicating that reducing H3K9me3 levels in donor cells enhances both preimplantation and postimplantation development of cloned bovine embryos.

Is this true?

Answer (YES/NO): NO